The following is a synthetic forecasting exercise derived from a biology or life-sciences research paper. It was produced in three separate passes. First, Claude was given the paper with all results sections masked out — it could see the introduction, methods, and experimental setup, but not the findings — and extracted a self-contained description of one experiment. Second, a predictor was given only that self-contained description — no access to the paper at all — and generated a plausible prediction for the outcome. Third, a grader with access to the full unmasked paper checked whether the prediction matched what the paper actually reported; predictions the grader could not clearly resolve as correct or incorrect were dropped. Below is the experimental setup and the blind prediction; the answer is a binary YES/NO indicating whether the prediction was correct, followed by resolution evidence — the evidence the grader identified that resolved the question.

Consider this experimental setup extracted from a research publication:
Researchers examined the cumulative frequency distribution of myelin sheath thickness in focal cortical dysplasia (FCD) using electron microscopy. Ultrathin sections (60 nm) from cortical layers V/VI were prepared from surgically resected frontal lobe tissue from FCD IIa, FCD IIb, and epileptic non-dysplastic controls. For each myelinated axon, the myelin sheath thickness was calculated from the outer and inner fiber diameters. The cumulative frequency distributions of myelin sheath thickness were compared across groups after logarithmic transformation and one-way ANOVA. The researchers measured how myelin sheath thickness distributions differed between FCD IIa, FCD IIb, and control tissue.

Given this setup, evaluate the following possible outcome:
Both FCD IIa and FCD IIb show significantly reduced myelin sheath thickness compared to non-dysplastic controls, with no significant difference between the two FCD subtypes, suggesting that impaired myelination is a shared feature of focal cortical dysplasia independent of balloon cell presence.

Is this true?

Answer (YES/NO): NO